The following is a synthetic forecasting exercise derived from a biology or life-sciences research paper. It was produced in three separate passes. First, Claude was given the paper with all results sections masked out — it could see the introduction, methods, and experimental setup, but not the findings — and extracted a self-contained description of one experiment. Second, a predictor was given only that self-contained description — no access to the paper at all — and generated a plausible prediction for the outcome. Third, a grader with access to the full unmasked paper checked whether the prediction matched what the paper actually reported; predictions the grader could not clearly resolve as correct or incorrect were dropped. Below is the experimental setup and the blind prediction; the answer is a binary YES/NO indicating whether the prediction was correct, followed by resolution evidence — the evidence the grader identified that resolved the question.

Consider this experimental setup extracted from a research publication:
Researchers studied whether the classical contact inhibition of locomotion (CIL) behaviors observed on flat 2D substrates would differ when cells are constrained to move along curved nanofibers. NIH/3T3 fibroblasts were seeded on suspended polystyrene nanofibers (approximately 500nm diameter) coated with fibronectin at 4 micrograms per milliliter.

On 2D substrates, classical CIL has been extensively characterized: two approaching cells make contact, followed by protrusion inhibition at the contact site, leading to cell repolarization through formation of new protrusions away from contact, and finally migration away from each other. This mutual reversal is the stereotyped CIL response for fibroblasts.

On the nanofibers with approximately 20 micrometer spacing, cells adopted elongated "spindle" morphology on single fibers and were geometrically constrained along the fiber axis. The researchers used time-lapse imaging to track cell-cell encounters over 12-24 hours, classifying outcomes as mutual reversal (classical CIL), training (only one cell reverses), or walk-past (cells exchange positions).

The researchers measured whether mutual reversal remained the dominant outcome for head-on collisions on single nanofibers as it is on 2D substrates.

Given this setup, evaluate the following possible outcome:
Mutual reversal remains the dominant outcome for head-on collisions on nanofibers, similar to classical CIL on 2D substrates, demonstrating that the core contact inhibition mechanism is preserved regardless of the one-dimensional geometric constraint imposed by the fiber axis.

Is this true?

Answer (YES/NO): NO